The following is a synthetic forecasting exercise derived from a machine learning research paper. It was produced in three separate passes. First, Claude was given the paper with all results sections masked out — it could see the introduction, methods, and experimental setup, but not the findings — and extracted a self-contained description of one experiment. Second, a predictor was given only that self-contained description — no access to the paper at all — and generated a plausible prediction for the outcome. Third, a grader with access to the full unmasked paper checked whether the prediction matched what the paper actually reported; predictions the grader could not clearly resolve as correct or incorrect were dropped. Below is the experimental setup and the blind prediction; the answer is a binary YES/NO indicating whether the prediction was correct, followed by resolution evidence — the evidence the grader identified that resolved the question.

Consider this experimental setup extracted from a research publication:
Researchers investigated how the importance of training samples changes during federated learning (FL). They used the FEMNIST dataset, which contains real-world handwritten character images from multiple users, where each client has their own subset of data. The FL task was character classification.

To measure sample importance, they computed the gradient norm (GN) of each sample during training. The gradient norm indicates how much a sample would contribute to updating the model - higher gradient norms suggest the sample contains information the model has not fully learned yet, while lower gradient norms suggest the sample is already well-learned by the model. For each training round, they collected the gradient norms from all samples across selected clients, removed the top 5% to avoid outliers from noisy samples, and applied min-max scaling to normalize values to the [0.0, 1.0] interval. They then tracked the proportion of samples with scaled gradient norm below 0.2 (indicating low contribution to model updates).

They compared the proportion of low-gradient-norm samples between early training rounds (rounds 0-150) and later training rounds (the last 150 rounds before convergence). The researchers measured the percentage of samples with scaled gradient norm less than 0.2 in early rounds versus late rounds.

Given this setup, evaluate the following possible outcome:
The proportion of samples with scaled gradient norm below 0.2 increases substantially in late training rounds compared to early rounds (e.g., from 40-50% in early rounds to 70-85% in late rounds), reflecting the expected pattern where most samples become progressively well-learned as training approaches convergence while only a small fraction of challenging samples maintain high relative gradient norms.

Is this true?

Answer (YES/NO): NO